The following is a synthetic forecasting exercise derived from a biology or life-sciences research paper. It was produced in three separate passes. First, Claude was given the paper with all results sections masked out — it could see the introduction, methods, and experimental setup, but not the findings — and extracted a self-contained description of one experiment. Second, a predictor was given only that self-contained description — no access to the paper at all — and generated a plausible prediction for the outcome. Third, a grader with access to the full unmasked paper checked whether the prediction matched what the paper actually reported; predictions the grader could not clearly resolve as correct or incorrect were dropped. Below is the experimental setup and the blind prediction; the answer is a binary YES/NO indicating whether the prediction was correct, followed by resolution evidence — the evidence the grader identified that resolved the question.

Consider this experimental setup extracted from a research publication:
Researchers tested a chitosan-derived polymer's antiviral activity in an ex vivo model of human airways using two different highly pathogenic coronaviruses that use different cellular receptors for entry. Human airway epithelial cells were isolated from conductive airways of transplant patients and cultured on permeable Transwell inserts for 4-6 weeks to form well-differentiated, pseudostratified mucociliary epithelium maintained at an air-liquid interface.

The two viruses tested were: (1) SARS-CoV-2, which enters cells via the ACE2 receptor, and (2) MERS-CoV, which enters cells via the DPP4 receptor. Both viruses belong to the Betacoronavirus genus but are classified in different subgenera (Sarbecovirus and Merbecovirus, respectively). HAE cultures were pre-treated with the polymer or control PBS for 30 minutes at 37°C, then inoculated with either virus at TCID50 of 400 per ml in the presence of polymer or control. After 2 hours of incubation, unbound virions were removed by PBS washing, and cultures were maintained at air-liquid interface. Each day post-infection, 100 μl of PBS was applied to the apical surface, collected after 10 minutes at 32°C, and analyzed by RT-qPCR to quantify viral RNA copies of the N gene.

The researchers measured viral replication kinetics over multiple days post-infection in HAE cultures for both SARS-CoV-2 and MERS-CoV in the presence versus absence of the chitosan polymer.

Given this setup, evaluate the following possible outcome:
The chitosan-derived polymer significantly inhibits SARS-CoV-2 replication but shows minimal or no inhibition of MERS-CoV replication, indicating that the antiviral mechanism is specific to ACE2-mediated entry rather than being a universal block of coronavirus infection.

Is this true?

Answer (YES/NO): NO